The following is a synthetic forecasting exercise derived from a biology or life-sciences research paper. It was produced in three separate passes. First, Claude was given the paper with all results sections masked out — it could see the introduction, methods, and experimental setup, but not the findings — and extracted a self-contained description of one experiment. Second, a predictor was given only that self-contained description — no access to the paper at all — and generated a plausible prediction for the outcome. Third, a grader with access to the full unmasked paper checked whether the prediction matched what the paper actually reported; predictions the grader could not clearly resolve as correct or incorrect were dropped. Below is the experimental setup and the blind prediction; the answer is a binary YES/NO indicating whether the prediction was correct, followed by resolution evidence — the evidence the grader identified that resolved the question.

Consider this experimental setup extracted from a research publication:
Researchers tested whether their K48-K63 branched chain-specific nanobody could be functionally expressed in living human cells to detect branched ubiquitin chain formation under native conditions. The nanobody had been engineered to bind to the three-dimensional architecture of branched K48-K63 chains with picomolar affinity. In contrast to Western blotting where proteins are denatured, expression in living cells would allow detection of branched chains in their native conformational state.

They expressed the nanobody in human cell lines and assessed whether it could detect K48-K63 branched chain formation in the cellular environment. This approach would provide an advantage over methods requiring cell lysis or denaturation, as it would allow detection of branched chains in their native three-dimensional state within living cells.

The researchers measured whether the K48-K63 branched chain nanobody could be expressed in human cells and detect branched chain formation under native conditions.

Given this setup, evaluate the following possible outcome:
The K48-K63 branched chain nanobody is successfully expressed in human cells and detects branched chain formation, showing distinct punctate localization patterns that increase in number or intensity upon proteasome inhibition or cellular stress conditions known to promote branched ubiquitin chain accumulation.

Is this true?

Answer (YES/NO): NO